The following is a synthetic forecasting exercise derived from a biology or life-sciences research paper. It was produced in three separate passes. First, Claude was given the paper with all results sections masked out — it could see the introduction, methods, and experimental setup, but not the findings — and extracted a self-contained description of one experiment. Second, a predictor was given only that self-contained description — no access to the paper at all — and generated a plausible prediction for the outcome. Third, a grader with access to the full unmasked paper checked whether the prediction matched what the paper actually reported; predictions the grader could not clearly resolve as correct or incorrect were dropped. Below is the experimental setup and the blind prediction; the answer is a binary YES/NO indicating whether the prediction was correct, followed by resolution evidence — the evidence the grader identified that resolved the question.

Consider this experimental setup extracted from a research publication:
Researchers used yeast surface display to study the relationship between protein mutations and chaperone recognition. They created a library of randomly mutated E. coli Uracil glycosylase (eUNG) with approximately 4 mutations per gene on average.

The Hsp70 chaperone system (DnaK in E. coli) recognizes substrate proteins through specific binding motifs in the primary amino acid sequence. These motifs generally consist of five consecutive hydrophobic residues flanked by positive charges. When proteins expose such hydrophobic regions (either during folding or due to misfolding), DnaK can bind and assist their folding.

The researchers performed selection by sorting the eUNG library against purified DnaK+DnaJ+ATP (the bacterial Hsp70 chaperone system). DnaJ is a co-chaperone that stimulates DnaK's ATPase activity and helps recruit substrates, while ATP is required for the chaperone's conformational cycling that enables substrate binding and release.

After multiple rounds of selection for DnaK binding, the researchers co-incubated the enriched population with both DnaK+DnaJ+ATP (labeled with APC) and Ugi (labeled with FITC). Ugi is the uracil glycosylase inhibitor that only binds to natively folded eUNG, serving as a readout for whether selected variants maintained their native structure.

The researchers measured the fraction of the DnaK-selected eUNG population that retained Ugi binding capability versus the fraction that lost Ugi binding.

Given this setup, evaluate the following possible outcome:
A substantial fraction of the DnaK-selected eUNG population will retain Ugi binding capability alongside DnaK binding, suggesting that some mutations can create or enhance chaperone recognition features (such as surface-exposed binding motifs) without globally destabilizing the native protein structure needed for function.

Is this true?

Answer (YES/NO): NO